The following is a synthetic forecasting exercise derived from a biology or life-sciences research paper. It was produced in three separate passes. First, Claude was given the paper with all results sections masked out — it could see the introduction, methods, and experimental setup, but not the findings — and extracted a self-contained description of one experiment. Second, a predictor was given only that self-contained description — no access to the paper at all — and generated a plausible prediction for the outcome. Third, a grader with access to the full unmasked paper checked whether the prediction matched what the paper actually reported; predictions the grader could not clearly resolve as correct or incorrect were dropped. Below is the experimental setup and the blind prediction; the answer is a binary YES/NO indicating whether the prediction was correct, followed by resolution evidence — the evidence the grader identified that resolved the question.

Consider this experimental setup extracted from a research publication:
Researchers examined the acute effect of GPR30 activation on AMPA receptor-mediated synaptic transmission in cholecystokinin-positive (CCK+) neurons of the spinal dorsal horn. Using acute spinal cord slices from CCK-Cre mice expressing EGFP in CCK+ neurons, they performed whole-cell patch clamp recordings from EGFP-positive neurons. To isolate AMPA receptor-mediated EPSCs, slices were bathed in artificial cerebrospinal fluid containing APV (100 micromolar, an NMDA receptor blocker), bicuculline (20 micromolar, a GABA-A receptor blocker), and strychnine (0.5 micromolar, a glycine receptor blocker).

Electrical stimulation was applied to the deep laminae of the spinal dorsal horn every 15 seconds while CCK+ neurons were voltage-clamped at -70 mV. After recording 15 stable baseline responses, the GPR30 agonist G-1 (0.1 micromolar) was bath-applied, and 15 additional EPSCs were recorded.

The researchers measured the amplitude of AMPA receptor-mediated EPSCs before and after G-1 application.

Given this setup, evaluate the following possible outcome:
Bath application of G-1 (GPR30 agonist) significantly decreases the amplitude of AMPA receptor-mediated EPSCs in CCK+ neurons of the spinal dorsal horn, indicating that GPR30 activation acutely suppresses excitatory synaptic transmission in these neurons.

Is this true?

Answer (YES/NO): NO